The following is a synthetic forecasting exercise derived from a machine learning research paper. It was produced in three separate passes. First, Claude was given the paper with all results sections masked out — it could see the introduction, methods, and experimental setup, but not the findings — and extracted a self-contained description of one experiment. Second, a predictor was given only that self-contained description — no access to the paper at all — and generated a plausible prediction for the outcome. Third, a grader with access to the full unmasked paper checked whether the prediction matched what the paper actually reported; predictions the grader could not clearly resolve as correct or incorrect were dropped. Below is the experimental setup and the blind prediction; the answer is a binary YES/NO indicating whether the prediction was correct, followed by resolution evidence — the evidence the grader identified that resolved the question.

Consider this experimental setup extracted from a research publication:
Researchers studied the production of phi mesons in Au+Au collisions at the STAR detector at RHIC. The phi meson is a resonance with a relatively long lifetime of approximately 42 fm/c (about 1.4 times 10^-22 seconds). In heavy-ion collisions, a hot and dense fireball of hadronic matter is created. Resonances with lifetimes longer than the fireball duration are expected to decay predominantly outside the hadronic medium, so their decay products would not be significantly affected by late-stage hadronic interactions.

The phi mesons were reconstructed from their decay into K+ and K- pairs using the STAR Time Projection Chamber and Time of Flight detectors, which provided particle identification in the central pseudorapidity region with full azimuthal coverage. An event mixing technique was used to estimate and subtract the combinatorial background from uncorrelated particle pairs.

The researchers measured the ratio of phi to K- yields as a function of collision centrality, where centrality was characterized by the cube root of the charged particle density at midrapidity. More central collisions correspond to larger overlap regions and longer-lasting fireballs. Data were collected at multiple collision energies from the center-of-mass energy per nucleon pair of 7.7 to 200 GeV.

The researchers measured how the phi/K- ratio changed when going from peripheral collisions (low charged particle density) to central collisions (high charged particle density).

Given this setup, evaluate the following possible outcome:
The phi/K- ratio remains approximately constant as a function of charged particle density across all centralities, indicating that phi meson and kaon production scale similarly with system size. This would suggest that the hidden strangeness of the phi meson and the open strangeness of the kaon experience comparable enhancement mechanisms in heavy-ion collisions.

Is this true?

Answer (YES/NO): YES